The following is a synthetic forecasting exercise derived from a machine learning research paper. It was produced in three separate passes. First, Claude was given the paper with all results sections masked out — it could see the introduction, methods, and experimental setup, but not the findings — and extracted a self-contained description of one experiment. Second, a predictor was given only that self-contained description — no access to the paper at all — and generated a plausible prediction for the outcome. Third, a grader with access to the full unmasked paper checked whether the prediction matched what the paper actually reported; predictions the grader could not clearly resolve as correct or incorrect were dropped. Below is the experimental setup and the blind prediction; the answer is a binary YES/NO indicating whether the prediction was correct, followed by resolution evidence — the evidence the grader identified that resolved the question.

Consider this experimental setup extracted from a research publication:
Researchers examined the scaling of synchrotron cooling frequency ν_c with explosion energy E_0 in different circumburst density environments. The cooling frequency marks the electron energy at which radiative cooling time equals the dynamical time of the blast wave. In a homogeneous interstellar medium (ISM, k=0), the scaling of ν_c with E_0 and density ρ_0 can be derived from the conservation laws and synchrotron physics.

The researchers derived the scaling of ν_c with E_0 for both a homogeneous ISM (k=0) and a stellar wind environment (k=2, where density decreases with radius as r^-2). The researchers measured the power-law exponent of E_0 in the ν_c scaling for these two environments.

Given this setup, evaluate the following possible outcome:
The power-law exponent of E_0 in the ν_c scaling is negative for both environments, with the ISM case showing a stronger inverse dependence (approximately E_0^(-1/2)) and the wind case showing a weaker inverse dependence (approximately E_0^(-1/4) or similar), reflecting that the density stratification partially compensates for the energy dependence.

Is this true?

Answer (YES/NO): NO